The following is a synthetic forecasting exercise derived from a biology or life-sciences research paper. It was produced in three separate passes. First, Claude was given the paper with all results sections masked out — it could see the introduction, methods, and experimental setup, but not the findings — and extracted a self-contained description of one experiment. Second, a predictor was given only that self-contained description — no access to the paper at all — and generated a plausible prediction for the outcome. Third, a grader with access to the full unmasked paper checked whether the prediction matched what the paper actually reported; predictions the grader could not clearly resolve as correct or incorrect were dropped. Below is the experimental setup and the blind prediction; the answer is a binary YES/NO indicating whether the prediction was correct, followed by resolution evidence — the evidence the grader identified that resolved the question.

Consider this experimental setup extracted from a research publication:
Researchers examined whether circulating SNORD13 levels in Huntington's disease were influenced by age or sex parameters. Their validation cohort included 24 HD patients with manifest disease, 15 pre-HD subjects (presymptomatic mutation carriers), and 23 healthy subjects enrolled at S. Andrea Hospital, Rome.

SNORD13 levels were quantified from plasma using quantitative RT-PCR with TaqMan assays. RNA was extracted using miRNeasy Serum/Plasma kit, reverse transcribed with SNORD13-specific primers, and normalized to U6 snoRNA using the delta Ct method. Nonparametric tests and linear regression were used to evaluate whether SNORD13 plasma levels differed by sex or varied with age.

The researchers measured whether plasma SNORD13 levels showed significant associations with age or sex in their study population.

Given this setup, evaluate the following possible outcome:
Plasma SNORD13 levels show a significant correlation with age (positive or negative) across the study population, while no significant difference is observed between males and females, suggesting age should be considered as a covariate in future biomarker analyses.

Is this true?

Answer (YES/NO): NO